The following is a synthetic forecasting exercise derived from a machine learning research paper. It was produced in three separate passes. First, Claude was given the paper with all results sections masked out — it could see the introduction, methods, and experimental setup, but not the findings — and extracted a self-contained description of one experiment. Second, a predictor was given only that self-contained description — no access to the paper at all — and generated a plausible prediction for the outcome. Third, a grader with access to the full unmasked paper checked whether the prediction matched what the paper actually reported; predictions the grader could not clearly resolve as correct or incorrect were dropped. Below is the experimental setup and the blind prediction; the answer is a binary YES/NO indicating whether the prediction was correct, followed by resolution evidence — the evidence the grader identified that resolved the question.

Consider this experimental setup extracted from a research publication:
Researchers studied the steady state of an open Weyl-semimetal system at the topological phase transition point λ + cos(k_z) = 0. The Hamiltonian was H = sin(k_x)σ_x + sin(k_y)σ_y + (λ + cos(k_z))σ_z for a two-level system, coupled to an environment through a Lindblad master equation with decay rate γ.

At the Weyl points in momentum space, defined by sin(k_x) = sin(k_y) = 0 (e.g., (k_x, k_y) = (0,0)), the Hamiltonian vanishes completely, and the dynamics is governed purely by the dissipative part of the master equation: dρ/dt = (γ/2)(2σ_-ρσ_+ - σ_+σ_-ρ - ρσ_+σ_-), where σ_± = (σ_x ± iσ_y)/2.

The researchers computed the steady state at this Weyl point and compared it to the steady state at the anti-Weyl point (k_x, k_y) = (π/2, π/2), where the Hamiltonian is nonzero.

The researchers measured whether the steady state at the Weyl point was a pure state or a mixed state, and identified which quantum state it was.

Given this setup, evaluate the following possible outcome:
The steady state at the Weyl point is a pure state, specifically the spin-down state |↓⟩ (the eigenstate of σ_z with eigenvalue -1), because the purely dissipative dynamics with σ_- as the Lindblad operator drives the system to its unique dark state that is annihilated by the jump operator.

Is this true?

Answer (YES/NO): YES